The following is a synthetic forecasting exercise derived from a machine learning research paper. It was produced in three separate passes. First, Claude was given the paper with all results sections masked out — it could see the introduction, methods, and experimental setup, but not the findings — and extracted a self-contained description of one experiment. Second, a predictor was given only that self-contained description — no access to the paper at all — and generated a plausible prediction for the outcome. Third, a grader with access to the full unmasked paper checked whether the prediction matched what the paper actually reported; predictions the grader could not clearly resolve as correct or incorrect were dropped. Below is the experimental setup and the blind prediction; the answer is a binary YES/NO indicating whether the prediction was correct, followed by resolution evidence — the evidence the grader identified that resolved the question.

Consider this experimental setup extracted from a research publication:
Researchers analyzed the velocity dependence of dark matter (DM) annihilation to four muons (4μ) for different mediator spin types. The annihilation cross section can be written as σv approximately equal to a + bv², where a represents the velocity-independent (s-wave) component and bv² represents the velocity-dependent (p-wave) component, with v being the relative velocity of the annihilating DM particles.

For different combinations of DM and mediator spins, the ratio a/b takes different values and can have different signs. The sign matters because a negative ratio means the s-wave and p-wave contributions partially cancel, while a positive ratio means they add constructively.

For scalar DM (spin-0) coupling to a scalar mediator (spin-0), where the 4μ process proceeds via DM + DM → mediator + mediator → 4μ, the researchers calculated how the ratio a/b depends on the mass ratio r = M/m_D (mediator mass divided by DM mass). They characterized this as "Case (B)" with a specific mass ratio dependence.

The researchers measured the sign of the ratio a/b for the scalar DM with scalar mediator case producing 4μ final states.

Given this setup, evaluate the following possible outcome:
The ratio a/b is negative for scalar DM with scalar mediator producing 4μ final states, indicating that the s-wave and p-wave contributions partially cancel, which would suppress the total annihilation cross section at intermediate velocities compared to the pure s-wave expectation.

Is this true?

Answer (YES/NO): YES